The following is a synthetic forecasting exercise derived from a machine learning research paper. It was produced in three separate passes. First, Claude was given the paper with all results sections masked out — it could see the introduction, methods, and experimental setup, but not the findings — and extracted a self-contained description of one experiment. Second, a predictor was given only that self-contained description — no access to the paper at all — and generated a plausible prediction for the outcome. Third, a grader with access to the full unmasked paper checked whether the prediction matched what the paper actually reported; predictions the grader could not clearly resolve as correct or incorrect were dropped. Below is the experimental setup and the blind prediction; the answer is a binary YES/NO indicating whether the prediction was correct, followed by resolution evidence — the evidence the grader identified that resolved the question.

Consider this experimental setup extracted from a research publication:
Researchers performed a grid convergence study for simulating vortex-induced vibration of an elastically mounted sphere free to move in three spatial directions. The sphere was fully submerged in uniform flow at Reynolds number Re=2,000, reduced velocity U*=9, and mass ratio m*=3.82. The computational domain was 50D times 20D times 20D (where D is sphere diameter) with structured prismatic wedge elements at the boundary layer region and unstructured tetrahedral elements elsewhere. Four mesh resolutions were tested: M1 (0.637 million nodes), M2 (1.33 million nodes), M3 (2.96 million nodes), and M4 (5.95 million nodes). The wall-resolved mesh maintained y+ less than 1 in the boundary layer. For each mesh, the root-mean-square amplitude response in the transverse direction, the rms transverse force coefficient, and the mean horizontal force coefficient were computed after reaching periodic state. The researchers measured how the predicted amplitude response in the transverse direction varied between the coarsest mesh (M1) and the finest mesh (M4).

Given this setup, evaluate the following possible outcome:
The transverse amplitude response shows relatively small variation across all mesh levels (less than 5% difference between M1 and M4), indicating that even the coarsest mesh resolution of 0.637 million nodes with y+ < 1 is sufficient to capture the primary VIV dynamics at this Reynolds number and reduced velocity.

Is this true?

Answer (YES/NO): NO